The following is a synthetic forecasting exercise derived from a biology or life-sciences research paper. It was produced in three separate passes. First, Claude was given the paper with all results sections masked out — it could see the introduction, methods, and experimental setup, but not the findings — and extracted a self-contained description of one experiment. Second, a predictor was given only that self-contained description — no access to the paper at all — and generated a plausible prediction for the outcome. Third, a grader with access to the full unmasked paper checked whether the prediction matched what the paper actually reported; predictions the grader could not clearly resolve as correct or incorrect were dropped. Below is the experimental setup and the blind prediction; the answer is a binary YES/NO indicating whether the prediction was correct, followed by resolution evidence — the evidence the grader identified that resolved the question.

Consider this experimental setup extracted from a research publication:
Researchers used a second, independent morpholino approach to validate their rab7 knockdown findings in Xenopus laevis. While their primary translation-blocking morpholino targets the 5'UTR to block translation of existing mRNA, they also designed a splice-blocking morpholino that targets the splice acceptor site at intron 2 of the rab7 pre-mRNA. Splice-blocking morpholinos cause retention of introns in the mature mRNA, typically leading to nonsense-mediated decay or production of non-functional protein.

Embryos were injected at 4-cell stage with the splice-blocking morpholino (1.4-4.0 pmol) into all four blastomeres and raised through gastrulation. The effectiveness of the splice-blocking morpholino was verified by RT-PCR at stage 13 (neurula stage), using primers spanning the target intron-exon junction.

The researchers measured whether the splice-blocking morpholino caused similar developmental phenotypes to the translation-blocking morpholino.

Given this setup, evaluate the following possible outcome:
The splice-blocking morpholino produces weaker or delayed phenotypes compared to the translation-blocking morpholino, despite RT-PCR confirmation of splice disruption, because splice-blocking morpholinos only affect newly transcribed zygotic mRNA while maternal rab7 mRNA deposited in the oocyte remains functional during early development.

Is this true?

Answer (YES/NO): YES